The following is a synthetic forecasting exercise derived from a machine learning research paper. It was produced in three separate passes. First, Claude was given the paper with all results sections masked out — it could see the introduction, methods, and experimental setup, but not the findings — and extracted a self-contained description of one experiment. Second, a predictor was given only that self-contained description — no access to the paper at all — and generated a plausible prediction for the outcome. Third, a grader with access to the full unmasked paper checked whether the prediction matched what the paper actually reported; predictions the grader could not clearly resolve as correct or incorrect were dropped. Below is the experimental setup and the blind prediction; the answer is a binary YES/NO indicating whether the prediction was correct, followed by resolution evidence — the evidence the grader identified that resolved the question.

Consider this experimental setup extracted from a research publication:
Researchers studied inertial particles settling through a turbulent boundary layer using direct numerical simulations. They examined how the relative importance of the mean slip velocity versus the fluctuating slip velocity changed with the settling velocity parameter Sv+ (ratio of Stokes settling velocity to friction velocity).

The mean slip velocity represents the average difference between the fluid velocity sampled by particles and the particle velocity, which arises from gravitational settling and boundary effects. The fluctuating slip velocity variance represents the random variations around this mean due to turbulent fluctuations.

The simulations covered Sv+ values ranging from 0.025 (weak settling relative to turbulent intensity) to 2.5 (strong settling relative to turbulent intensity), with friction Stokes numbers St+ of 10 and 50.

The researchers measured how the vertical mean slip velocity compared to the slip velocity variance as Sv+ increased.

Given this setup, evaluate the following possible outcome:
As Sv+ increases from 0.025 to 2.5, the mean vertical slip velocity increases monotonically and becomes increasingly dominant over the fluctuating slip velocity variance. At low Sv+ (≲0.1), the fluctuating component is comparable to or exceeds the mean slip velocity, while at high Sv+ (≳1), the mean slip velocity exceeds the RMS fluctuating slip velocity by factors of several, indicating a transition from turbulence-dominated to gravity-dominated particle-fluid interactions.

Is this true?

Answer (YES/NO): YES